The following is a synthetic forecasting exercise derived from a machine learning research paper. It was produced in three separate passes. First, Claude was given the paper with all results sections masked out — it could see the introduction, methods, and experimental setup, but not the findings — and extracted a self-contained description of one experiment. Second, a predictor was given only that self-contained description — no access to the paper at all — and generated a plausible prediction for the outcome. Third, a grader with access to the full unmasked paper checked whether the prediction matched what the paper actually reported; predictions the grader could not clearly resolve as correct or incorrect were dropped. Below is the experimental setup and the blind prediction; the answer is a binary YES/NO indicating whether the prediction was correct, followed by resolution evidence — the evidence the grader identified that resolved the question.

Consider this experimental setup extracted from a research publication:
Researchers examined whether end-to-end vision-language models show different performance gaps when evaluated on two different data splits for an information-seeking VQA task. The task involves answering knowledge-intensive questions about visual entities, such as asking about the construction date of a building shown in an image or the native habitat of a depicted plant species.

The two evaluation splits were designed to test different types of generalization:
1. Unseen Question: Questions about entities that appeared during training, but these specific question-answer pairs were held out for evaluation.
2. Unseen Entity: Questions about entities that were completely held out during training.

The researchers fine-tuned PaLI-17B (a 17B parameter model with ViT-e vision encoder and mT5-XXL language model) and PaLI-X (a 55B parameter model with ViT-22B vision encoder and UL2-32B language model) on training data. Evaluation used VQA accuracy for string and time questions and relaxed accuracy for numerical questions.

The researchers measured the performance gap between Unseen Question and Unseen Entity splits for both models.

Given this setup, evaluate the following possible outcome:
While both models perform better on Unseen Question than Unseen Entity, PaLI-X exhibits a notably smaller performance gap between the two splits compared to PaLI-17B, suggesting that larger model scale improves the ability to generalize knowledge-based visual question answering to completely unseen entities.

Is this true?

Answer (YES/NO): YES